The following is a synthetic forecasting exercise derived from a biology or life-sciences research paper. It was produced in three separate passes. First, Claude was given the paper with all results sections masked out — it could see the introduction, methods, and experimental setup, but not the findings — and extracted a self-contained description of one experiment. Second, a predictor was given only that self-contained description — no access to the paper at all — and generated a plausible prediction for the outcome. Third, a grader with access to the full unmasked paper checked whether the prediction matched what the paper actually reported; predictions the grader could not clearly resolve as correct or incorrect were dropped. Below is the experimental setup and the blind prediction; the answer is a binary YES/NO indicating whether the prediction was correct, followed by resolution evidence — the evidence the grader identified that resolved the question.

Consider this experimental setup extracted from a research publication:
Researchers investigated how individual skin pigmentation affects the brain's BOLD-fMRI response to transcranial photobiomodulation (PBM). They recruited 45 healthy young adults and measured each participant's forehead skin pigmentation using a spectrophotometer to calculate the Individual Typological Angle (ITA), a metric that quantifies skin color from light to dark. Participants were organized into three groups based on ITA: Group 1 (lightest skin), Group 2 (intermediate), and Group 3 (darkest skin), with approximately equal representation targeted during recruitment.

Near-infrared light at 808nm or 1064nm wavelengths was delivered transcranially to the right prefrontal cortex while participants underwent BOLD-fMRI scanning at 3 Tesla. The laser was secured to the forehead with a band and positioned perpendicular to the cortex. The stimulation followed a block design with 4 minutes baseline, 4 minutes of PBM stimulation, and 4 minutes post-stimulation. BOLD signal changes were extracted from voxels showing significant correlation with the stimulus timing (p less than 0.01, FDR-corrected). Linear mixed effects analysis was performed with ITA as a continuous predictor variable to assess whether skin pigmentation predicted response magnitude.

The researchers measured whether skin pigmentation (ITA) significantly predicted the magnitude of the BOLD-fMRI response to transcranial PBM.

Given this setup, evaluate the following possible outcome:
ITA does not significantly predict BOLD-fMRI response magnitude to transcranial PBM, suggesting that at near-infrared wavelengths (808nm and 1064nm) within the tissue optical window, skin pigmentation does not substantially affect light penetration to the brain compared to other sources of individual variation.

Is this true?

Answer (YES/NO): NO